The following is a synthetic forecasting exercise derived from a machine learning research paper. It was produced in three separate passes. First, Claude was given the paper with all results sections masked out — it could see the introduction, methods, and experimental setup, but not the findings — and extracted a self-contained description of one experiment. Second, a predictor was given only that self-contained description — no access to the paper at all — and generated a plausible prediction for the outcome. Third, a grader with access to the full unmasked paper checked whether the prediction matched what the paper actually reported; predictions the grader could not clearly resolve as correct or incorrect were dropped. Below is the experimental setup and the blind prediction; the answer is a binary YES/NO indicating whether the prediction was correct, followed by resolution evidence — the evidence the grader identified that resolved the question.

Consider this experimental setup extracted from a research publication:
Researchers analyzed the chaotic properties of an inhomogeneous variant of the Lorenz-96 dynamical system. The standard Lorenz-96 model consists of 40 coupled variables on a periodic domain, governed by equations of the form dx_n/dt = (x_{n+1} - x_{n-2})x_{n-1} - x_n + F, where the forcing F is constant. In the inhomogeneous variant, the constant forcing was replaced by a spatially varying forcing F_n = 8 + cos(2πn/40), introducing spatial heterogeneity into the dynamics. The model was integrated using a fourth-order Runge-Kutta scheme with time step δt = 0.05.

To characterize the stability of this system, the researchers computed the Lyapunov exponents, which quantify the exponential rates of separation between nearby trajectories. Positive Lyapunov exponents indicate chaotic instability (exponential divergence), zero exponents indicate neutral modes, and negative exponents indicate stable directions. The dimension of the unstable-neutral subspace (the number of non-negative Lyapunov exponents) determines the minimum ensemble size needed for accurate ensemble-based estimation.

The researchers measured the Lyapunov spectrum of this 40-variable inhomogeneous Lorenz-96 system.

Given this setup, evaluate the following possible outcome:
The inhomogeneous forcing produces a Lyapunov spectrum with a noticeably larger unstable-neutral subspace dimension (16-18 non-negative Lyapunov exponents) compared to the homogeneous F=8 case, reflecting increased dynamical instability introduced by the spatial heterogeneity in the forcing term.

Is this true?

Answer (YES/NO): NO